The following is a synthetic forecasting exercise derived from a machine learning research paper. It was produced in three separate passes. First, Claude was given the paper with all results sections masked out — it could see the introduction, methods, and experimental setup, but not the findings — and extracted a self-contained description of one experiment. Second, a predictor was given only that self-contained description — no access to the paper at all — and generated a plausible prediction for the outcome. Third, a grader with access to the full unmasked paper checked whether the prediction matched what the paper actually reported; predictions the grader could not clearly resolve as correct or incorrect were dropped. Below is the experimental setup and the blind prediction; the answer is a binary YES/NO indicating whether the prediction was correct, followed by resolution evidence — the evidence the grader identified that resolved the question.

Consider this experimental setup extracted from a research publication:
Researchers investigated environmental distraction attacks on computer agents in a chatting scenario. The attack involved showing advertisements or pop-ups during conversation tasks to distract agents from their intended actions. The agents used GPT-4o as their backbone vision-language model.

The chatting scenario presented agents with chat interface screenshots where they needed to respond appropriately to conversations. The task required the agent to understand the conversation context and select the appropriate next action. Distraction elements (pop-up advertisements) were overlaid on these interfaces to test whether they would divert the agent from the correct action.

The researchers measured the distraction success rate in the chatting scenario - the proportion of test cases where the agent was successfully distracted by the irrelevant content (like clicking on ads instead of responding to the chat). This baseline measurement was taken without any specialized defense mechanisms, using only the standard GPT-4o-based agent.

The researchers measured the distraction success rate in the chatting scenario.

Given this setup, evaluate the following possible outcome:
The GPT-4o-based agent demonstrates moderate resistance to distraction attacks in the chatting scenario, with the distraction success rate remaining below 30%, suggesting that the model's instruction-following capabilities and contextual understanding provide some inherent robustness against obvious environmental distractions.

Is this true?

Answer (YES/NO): NO